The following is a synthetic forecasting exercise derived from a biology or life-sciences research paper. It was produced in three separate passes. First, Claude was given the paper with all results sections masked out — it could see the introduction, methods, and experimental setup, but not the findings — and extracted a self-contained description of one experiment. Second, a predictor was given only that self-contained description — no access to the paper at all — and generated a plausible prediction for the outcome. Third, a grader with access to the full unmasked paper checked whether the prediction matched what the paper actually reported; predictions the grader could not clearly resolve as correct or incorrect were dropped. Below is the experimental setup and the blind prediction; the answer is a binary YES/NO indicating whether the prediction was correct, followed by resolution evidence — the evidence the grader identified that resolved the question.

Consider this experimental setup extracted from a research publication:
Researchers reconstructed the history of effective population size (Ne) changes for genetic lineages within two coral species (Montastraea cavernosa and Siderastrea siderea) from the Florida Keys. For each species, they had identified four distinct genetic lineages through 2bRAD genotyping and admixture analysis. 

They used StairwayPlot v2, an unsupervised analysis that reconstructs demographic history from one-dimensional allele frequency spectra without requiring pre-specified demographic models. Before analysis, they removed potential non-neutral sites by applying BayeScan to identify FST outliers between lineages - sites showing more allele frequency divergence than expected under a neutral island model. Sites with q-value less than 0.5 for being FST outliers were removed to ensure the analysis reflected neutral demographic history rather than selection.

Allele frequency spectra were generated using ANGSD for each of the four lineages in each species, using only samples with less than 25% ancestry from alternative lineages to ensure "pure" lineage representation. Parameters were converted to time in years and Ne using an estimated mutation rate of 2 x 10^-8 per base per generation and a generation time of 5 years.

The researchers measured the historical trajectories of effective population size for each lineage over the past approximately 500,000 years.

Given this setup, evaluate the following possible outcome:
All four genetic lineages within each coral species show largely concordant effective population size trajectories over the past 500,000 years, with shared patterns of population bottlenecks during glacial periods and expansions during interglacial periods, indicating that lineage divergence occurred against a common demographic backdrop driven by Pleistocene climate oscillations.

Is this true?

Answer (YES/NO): NO